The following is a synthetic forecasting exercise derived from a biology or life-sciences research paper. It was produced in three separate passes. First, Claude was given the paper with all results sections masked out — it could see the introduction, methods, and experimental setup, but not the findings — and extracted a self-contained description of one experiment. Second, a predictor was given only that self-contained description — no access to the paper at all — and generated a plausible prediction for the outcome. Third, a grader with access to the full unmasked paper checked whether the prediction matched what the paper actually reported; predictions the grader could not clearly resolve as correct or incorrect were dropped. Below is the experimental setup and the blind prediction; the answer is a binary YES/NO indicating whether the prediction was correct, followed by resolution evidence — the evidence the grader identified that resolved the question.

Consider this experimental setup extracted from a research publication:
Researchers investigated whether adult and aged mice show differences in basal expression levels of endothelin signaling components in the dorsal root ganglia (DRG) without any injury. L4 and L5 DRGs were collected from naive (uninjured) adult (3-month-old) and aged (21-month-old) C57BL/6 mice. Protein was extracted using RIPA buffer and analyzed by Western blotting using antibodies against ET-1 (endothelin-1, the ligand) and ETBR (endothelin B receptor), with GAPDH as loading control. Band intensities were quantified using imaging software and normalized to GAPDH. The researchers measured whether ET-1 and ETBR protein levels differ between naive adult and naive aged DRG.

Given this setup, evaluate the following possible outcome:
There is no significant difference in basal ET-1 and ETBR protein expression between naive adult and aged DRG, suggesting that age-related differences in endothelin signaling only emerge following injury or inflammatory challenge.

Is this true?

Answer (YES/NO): NO